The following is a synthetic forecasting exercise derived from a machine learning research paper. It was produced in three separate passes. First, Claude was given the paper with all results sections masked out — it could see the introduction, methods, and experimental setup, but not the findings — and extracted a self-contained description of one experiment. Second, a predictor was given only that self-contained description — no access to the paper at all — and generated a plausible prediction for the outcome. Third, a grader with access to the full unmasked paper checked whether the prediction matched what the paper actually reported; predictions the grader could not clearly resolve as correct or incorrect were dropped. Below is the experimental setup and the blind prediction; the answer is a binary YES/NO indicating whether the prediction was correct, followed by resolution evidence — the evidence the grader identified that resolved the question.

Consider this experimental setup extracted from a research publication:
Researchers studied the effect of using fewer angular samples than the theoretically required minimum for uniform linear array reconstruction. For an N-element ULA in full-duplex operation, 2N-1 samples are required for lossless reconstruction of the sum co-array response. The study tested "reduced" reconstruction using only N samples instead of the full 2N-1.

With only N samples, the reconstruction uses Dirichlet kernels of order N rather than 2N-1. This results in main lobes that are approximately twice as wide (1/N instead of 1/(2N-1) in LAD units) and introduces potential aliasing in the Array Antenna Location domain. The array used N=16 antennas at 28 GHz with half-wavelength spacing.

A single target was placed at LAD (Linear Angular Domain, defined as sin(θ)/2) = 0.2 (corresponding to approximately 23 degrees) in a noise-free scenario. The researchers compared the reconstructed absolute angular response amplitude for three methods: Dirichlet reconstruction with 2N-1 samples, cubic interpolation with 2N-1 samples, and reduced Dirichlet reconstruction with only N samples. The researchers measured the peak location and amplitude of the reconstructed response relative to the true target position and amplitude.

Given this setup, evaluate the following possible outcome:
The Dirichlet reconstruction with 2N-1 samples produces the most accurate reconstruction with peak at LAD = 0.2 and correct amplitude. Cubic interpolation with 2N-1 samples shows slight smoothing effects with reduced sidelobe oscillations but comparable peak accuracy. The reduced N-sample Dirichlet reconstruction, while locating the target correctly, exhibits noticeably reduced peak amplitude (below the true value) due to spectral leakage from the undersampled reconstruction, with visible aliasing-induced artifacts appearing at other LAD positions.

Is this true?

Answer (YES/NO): NO